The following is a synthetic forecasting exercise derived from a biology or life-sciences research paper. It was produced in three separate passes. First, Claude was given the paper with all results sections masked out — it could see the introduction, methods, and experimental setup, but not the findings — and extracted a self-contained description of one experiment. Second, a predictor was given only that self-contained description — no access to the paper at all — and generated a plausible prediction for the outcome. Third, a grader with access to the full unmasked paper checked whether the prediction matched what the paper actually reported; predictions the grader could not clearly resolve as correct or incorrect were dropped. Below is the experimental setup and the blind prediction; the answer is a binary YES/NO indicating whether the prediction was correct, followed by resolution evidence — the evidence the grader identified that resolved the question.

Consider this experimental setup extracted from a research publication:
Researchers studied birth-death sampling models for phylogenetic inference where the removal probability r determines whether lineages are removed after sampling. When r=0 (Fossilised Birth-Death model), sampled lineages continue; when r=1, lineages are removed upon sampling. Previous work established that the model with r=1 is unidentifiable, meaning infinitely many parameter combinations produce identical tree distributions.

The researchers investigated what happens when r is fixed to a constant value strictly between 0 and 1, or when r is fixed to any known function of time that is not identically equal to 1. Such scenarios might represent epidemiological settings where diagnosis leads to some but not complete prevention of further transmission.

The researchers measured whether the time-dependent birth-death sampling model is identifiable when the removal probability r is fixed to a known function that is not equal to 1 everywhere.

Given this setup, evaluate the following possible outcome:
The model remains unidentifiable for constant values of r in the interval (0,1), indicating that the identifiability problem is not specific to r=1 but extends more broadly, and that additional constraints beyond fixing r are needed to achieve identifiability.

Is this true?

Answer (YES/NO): NO